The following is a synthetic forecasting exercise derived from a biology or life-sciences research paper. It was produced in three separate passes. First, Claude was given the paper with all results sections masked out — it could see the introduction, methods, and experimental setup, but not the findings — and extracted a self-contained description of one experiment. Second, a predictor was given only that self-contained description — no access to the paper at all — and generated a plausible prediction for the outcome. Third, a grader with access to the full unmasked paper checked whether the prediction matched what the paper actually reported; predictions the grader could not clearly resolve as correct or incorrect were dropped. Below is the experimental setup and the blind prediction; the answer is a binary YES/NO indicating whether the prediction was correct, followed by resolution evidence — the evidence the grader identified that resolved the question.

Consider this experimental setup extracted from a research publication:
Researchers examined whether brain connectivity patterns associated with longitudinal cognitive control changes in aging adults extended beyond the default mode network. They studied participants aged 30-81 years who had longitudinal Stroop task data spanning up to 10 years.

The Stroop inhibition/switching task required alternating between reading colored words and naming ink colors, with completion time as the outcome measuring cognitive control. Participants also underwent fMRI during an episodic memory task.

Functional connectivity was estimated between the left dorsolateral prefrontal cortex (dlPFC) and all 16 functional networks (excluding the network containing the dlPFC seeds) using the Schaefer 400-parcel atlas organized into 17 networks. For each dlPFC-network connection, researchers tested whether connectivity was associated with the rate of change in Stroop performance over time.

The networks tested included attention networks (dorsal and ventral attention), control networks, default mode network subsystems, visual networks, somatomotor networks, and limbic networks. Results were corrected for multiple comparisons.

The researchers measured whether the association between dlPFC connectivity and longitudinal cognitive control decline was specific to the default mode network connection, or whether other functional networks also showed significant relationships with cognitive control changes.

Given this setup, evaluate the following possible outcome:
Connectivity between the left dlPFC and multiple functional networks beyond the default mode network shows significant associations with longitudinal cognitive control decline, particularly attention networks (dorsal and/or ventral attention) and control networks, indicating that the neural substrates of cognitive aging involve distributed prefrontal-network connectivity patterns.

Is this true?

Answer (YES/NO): YES